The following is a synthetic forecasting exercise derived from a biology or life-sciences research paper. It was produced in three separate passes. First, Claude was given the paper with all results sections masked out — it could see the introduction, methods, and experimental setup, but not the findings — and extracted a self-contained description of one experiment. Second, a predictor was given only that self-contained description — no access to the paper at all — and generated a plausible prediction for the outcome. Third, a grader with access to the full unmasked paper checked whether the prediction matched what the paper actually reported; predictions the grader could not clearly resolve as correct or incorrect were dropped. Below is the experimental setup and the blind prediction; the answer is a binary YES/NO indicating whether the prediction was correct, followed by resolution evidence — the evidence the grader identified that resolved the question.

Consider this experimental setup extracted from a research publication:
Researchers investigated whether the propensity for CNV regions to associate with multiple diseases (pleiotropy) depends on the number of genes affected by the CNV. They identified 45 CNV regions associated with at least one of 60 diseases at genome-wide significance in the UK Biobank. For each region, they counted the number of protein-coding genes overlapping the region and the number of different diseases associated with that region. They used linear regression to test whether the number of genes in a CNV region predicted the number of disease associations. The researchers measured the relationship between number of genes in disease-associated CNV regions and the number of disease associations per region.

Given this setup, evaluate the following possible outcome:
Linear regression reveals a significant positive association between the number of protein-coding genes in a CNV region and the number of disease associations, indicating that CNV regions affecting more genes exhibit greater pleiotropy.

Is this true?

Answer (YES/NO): YES